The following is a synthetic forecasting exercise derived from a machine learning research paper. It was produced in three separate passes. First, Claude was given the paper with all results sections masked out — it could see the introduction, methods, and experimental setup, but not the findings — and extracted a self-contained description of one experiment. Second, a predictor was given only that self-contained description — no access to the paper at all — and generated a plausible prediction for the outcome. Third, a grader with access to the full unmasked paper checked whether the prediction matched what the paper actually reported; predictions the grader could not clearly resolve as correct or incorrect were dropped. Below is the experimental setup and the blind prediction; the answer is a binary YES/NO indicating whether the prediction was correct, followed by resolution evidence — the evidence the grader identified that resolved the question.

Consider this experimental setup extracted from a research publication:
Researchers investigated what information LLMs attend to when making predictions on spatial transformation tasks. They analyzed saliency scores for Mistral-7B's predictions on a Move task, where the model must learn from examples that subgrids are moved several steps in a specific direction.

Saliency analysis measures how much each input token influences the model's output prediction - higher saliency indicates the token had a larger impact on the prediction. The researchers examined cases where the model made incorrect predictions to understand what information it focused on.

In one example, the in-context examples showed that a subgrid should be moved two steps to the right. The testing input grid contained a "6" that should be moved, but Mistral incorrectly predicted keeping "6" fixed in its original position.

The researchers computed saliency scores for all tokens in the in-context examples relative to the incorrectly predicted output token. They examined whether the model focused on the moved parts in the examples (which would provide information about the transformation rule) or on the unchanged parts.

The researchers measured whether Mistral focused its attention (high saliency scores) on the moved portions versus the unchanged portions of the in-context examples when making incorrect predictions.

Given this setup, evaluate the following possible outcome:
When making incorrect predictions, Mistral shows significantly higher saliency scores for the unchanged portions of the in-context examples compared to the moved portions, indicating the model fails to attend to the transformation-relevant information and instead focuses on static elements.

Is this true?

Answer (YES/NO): YES